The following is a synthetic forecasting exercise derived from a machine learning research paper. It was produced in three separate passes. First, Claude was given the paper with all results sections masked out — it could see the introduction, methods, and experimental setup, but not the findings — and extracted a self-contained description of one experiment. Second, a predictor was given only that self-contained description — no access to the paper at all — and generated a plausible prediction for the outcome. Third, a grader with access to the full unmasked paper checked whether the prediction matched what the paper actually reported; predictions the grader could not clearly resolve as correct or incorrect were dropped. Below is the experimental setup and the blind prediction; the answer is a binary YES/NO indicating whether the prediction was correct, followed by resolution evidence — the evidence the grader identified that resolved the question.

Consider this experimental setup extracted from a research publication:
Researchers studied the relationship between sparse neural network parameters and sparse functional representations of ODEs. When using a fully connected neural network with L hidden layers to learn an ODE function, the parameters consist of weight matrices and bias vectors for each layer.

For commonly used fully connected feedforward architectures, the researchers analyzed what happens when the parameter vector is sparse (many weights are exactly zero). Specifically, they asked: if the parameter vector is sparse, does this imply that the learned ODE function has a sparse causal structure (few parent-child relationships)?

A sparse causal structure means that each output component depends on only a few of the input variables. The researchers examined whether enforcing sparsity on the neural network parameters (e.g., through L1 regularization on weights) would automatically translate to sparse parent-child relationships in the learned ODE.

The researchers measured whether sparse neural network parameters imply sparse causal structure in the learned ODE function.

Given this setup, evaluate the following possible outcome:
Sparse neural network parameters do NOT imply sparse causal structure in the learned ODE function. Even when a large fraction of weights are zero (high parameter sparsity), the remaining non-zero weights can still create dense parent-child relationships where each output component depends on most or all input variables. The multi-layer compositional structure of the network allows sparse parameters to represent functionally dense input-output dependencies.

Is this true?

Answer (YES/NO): YES